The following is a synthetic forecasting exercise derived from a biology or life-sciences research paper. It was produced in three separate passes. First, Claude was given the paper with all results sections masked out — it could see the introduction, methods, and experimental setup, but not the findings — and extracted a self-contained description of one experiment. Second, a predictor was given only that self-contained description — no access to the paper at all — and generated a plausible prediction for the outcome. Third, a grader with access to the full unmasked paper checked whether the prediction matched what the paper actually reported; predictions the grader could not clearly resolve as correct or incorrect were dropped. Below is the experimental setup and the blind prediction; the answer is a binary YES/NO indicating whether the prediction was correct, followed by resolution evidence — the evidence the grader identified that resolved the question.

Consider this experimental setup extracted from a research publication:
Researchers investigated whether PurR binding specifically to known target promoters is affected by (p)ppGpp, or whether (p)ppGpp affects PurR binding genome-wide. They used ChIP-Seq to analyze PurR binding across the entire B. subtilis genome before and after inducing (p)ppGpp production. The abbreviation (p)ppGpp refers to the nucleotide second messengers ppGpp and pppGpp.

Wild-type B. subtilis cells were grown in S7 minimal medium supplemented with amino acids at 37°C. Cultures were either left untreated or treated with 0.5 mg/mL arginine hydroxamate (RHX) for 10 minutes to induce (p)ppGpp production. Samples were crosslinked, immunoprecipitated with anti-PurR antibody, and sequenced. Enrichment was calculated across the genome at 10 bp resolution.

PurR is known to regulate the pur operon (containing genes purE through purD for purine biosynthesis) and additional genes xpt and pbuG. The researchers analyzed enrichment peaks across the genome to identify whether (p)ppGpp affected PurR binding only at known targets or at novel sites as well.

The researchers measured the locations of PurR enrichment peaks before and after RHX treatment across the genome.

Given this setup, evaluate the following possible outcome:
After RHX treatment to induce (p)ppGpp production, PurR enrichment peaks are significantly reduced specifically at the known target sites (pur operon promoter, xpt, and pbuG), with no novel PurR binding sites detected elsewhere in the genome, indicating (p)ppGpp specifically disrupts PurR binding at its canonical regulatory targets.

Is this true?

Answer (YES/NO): NO